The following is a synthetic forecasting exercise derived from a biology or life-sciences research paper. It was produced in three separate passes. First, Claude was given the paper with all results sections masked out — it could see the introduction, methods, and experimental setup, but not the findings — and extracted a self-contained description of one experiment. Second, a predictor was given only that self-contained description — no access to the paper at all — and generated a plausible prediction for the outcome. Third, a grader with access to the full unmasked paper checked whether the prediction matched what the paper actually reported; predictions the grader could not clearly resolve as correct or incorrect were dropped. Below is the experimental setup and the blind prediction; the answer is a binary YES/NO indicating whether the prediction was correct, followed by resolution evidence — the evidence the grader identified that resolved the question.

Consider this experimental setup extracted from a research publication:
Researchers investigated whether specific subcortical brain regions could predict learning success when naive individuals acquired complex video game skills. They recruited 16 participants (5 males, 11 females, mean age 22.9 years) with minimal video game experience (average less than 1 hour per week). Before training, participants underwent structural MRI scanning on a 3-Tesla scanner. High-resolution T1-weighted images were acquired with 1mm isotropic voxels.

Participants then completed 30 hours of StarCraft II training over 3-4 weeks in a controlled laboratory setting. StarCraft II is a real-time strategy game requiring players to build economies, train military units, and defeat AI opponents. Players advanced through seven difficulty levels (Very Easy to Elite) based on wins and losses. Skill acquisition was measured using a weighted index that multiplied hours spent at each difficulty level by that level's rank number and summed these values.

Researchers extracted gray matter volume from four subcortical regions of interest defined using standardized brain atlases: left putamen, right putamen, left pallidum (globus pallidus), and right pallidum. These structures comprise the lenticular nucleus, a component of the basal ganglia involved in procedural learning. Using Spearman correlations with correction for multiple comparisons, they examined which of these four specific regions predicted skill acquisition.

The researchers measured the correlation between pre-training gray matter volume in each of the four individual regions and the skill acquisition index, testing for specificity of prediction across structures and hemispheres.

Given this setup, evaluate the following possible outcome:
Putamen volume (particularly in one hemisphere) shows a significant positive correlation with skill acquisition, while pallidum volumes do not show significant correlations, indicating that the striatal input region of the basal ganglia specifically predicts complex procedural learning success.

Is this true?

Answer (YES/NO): NO